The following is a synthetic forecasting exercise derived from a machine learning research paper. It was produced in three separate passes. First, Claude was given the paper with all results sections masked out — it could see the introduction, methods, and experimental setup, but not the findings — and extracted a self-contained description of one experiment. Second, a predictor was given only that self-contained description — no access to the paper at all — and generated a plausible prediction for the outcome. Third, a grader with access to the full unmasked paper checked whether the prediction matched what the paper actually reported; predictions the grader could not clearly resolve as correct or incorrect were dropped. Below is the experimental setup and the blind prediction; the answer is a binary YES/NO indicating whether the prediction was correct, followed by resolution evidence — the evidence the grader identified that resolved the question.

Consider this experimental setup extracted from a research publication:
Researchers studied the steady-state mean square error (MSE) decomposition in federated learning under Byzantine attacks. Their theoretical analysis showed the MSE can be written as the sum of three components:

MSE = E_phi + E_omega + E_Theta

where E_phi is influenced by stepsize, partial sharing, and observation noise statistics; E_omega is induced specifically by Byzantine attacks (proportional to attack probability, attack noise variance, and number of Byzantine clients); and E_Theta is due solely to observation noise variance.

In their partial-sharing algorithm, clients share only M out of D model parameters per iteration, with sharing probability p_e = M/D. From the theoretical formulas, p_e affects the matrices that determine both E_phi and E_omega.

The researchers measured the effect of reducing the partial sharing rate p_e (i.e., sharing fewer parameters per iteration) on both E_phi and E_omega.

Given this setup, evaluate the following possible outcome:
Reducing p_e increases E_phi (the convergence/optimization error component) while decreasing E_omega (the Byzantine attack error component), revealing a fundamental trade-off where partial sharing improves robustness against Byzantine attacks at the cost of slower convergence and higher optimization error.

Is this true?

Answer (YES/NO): YES